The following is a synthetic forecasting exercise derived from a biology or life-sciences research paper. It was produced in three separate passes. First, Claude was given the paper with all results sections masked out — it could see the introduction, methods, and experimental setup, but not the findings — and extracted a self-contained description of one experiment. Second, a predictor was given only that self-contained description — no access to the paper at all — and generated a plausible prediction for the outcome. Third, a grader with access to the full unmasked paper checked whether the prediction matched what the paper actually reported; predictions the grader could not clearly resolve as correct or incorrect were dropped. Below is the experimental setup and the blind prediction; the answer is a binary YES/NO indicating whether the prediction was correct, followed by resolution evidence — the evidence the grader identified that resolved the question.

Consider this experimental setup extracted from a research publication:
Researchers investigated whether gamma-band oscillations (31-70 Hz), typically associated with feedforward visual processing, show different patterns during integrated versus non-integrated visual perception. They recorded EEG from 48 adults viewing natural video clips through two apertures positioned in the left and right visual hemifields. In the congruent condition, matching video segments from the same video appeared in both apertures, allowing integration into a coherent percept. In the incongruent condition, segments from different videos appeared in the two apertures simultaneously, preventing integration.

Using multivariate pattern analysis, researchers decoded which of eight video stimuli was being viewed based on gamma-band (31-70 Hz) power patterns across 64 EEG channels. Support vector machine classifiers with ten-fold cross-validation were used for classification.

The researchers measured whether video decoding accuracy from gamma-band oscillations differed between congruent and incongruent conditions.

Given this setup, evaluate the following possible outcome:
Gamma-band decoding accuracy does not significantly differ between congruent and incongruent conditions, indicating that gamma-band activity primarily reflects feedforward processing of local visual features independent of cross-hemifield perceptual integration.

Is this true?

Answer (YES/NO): NO